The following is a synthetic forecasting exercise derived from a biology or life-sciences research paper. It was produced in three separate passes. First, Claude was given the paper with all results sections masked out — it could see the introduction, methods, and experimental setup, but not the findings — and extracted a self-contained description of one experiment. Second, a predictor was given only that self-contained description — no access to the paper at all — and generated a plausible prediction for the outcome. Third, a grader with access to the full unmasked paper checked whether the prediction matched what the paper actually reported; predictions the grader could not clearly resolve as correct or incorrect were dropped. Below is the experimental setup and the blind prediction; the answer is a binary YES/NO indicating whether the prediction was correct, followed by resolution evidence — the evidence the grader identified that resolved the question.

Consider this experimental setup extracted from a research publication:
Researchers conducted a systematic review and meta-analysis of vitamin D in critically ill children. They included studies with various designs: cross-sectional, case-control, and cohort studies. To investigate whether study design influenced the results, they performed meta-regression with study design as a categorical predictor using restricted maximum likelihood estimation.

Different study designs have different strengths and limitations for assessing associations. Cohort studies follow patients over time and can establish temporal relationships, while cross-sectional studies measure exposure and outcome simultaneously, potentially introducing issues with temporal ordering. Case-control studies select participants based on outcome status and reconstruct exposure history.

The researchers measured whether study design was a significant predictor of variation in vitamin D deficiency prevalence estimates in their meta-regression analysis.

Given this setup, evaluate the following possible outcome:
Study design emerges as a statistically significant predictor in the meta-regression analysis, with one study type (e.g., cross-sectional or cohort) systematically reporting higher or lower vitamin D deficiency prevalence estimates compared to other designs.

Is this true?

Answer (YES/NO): NO